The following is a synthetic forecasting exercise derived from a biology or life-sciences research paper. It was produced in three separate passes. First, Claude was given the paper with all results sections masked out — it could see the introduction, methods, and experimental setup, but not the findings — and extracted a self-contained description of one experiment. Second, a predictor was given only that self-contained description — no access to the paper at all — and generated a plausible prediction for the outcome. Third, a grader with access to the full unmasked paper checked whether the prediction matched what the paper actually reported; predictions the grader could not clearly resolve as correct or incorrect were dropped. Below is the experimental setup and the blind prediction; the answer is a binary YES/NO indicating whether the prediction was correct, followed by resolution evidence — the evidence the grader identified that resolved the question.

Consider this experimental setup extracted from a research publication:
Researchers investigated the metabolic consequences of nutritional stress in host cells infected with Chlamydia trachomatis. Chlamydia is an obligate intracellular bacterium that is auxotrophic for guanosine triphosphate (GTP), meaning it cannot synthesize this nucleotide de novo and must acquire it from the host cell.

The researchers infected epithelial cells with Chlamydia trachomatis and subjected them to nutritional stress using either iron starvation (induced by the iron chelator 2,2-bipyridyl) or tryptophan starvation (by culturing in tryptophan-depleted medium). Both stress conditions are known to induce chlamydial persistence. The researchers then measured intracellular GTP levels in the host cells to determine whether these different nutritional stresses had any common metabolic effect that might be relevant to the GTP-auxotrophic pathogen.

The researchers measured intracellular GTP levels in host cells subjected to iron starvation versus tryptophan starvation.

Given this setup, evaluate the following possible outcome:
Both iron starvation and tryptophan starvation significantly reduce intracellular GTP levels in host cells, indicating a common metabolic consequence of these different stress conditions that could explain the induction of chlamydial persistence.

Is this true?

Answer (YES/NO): YES